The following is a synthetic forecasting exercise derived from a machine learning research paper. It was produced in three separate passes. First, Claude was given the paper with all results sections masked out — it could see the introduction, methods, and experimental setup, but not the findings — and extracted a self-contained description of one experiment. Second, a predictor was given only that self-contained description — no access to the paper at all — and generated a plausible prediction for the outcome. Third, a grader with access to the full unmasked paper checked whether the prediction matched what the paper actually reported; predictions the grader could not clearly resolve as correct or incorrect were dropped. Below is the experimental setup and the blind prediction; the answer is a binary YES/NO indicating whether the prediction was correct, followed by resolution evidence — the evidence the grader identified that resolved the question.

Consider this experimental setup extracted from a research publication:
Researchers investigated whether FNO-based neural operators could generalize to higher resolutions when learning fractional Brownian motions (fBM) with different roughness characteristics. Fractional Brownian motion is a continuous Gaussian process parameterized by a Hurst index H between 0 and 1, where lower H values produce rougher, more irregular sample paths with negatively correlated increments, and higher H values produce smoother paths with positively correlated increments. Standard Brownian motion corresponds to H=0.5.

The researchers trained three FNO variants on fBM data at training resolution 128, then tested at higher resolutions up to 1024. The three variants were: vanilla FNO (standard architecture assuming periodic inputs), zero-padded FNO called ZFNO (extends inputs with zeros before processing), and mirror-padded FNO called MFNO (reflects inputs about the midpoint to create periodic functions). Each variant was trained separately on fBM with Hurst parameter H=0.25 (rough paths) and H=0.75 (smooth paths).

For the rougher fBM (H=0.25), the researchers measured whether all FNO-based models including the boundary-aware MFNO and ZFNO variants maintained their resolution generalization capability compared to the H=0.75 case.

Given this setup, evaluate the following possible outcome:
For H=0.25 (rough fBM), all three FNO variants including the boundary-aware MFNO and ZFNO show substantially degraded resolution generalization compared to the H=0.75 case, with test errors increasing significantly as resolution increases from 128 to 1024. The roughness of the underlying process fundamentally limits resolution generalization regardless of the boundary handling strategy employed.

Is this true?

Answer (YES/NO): YES